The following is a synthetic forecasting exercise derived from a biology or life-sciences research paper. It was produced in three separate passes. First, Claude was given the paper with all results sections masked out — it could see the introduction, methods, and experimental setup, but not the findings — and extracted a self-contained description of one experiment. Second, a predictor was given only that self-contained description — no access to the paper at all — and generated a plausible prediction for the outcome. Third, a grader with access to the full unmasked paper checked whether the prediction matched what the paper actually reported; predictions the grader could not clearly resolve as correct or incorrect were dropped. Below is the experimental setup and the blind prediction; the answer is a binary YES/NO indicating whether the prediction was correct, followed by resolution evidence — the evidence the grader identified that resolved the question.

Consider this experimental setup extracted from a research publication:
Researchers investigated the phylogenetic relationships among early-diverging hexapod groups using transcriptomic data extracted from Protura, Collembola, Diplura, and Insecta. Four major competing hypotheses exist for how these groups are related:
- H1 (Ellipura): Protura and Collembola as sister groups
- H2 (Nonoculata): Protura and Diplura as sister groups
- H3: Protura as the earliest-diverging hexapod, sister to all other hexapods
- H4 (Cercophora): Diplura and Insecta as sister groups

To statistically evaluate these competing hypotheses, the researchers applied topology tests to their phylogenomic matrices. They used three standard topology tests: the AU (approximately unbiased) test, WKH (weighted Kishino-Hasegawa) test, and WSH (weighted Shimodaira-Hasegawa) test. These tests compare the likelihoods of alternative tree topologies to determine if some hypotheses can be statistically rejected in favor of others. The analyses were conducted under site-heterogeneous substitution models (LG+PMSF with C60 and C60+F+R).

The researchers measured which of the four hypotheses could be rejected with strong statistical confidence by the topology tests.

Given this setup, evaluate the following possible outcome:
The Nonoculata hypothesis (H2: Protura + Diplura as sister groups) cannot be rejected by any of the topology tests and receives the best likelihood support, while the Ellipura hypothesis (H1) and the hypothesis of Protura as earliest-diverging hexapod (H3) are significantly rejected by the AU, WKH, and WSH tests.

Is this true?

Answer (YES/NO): NO